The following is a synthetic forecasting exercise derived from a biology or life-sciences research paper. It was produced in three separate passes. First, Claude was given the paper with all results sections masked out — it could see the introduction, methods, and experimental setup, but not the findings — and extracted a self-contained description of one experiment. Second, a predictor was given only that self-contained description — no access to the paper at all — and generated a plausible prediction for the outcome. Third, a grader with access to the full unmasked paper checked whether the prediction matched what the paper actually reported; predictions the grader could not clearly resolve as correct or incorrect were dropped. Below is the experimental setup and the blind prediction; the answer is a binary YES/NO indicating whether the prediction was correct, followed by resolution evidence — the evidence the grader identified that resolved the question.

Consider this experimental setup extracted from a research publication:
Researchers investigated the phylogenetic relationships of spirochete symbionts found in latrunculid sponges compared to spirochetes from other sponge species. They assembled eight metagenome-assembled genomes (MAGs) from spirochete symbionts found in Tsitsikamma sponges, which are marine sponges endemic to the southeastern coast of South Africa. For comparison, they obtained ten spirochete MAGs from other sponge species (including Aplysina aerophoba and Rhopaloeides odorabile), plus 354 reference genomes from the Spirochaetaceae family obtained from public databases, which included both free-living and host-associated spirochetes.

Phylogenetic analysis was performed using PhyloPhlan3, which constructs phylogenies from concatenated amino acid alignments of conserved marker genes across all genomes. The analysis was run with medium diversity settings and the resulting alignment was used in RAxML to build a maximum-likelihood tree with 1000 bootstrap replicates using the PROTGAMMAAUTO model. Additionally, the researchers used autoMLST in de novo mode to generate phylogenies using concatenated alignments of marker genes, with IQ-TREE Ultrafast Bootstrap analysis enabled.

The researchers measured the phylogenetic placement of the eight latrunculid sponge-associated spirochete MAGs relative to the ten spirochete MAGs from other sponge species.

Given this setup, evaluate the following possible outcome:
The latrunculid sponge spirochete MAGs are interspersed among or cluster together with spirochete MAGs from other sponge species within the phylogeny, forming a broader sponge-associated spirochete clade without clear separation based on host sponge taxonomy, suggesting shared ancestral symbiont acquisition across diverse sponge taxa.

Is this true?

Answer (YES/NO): NO